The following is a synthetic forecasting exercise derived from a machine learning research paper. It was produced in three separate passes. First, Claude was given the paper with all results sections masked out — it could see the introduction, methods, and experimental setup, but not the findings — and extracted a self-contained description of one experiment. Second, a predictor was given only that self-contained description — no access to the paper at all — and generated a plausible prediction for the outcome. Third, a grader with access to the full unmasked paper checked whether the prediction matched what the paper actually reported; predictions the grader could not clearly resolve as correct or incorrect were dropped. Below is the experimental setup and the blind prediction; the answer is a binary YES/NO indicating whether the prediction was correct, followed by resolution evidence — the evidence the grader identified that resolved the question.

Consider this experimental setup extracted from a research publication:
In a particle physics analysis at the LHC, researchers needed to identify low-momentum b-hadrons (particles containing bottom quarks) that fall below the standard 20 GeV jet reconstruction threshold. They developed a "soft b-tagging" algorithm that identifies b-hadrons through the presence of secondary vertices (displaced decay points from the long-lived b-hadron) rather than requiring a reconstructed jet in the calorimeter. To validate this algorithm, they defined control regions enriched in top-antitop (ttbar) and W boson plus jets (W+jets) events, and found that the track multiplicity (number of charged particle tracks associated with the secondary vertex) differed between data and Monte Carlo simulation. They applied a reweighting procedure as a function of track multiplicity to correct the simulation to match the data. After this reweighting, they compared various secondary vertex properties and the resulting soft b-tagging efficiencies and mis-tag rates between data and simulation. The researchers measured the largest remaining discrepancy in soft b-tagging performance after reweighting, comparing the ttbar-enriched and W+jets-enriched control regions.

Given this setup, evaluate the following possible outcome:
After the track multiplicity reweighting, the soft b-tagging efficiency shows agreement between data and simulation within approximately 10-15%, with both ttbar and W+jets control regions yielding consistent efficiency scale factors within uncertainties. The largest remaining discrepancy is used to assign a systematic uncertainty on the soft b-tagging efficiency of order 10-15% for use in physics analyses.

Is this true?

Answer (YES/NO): NO